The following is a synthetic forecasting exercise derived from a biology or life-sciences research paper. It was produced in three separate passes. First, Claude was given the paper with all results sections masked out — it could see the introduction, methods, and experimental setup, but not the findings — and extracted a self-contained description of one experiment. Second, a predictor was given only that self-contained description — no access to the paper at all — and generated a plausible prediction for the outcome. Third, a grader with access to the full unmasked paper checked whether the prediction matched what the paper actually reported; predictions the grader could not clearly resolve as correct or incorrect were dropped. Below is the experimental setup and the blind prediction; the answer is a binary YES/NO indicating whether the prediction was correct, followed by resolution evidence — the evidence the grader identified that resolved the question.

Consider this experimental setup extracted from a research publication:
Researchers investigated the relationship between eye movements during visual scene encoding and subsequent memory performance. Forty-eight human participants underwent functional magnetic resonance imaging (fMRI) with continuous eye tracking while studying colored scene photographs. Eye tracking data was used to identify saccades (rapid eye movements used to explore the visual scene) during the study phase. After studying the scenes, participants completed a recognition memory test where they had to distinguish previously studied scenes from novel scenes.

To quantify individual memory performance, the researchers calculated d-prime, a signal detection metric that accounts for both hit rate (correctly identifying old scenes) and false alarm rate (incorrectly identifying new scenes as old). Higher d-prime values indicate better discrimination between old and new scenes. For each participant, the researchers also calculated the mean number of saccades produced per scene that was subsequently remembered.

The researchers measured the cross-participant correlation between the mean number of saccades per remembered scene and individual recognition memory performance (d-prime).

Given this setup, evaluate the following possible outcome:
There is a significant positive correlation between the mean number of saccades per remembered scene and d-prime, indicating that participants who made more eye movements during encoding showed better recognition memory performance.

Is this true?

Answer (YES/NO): YES